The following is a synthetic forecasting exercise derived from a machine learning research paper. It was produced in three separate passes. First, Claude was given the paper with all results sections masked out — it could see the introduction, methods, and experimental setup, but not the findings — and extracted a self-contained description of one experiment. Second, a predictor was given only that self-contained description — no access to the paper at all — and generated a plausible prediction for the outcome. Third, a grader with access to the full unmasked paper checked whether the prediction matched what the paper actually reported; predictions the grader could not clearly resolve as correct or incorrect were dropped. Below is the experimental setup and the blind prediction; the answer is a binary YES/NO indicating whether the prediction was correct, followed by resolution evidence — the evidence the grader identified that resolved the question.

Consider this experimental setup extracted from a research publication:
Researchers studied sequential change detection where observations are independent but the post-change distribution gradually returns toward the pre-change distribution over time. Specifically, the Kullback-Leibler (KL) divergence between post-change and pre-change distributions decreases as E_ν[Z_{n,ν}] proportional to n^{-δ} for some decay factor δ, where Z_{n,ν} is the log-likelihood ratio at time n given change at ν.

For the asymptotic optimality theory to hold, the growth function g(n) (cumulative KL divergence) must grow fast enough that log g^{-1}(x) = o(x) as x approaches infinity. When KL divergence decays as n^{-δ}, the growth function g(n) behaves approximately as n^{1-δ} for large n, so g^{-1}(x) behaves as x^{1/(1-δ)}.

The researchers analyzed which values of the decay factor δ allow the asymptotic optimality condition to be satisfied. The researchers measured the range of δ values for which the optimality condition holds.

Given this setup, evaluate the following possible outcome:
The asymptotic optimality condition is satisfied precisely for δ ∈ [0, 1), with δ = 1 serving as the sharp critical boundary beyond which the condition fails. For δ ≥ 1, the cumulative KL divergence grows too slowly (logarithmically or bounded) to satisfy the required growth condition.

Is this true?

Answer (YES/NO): YES